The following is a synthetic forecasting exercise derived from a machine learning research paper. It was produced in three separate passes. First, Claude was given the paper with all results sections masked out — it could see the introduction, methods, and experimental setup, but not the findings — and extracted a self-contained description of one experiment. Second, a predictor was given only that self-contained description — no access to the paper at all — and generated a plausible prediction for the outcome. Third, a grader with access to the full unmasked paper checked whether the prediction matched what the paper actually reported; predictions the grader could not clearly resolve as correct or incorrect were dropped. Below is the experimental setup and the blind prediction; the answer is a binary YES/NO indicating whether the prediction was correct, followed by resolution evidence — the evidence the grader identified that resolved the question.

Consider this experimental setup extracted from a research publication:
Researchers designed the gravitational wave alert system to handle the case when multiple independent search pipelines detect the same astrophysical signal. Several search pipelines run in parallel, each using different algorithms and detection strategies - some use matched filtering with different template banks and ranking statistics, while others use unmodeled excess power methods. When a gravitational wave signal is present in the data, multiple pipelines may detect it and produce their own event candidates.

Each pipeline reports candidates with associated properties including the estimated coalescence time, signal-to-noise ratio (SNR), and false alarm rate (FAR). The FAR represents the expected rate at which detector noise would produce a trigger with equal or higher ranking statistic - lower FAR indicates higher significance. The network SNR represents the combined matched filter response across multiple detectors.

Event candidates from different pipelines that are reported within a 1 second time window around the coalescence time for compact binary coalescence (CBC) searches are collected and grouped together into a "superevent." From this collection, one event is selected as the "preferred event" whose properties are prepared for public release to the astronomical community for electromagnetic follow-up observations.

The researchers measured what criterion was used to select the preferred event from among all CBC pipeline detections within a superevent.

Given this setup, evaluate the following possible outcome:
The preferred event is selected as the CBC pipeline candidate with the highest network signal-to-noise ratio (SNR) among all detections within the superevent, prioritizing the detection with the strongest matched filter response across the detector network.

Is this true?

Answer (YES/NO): YES